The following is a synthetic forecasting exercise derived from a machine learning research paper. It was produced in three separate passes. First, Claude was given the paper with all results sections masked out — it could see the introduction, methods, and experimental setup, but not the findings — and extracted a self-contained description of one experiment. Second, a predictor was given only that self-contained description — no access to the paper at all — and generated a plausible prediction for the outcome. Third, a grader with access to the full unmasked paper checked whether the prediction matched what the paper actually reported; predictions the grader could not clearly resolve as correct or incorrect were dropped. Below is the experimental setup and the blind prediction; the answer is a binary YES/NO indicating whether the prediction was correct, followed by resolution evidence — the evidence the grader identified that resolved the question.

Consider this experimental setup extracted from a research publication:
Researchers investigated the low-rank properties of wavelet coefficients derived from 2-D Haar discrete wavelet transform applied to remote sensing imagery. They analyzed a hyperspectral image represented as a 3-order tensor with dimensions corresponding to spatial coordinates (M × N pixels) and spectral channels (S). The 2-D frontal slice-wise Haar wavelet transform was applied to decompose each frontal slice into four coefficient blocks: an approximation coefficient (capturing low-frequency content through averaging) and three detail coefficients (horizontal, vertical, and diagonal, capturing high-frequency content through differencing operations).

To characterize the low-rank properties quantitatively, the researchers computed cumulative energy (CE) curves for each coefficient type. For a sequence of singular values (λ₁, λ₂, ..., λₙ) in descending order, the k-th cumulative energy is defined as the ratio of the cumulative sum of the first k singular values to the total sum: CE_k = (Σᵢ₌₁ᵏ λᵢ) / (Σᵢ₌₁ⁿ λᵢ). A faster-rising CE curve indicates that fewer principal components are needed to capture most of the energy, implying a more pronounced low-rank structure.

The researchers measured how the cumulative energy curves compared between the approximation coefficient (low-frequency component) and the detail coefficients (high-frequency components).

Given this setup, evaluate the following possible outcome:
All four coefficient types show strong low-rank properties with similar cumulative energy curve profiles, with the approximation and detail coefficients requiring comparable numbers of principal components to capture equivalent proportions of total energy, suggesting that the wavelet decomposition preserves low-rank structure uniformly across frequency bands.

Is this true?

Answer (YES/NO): NO